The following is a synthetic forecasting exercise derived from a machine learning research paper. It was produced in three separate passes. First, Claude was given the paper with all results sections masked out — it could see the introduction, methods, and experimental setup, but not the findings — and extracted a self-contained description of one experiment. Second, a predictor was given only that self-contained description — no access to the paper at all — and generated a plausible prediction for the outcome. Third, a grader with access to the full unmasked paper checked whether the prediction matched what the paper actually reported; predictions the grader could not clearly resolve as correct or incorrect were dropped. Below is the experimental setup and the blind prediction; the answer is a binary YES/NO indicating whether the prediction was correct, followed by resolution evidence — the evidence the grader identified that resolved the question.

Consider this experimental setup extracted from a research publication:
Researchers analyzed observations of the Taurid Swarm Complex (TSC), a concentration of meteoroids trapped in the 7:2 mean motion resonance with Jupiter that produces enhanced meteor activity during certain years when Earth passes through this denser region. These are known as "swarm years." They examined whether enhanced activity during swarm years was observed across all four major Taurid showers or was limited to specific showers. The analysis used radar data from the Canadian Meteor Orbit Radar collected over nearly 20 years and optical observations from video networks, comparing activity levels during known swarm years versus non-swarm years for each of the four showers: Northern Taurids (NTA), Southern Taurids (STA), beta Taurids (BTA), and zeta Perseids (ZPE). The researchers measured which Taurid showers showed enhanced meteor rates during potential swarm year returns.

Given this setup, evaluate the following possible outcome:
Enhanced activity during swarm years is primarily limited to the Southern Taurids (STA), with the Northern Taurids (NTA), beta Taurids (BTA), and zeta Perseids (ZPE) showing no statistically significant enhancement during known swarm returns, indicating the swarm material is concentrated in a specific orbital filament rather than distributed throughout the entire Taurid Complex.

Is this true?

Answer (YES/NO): YES